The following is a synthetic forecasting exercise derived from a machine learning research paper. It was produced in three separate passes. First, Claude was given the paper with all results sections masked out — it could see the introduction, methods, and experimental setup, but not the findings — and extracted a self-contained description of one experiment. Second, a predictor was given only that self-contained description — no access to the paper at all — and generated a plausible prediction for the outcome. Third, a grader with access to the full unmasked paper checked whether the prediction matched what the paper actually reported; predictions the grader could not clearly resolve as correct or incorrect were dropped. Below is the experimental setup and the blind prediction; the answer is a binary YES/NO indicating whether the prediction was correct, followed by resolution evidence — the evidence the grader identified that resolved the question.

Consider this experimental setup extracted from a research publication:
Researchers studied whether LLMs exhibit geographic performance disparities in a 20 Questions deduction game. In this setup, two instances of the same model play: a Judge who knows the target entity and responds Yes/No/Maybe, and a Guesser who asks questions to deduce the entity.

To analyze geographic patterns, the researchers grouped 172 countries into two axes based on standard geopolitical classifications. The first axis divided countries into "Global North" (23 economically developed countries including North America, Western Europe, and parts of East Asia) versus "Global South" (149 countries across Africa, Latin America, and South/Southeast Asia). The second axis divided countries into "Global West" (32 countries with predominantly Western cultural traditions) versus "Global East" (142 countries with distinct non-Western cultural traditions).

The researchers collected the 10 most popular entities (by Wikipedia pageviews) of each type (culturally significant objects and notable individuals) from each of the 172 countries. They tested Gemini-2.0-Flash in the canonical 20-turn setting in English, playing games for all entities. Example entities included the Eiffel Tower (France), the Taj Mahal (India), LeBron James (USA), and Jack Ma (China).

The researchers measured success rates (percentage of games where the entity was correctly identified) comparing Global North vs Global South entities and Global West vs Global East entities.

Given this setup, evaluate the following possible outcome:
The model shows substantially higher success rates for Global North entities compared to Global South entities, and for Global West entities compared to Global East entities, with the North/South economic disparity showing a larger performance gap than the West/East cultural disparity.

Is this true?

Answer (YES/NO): YES